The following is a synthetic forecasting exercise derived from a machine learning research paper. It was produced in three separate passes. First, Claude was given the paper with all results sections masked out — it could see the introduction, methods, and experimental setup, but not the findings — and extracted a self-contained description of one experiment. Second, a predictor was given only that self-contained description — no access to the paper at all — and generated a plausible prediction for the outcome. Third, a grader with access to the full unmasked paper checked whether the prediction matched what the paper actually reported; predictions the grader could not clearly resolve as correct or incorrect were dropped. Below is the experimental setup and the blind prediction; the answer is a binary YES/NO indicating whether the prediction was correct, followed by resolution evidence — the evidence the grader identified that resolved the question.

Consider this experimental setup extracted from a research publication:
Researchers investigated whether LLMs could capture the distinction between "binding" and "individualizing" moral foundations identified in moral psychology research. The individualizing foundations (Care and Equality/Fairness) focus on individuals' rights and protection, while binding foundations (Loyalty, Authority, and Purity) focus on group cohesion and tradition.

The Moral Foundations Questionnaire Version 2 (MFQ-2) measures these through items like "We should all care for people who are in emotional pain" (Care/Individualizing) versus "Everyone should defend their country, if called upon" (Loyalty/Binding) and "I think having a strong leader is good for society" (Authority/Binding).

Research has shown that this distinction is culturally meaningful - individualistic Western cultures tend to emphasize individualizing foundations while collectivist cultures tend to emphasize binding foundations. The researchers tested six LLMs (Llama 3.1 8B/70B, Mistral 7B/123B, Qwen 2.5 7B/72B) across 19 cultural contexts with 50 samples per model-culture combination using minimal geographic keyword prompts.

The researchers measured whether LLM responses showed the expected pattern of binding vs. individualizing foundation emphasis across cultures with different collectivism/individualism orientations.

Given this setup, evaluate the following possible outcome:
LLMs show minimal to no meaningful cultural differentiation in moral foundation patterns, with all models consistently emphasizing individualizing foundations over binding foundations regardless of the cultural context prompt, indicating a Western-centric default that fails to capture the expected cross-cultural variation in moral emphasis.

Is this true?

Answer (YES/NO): NO